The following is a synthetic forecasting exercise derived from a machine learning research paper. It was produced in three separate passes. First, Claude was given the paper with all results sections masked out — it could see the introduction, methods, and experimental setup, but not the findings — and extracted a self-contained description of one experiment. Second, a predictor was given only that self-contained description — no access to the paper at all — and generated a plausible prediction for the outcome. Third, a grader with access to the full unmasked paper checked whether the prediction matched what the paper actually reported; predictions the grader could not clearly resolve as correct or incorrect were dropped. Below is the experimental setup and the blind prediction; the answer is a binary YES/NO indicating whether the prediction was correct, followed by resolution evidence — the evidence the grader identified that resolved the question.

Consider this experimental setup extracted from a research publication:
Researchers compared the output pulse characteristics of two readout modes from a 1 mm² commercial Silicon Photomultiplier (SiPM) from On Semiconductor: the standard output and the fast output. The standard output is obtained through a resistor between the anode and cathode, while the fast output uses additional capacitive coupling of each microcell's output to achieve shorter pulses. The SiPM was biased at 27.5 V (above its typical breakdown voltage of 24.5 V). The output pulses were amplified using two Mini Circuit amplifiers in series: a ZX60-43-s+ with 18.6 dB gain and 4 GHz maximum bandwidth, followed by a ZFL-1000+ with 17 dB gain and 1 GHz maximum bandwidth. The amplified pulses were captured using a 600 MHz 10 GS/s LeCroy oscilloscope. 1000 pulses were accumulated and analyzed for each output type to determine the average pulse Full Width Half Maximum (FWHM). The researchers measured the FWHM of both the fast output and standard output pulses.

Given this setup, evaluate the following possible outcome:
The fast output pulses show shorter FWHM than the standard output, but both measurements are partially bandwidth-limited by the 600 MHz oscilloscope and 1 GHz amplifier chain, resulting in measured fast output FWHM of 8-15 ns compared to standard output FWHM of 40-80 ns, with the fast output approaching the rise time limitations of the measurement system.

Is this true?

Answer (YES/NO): NO